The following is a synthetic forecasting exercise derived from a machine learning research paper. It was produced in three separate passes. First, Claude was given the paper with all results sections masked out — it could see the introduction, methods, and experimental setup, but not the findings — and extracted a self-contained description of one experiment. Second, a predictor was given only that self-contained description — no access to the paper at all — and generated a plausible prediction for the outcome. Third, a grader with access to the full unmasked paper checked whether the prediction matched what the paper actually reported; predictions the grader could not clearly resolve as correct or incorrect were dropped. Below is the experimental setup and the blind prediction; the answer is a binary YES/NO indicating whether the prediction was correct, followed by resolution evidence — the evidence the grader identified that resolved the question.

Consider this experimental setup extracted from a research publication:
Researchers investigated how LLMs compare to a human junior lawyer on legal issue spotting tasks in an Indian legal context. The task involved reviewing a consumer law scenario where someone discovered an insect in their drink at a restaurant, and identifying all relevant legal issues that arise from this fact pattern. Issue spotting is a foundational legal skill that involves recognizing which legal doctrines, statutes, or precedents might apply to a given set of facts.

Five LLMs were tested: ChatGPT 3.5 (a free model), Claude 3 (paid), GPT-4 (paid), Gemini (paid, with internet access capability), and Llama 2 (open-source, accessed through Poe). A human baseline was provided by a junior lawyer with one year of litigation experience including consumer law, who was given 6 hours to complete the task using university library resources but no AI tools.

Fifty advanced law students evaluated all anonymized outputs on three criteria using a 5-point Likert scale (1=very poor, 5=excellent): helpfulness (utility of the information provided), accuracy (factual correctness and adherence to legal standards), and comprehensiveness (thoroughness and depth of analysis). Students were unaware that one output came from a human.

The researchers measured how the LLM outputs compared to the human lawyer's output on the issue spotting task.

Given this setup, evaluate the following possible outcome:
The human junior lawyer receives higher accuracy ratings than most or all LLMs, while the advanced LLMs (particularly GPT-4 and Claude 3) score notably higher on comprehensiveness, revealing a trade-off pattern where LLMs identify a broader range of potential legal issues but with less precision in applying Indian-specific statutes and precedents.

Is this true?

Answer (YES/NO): NO